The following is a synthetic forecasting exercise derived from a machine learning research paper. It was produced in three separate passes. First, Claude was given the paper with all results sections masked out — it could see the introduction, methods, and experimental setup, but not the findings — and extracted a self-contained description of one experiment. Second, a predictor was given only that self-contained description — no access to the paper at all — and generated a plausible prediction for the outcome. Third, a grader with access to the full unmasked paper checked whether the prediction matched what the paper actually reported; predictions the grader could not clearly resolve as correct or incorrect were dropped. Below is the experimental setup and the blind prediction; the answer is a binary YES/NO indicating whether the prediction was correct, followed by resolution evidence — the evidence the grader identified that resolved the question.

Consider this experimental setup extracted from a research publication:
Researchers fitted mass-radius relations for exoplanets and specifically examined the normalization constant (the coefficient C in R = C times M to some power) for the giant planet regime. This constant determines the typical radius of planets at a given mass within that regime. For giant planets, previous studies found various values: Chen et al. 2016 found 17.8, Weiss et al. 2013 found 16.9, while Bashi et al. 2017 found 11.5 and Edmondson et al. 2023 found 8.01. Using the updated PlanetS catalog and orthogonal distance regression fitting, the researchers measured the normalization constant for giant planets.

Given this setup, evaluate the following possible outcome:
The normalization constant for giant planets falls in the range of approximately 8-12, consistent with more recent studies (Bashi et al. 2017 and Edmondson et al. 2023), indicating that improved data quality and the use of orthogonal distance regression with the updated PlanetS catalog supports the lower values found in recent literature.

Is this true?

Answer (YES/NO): NO